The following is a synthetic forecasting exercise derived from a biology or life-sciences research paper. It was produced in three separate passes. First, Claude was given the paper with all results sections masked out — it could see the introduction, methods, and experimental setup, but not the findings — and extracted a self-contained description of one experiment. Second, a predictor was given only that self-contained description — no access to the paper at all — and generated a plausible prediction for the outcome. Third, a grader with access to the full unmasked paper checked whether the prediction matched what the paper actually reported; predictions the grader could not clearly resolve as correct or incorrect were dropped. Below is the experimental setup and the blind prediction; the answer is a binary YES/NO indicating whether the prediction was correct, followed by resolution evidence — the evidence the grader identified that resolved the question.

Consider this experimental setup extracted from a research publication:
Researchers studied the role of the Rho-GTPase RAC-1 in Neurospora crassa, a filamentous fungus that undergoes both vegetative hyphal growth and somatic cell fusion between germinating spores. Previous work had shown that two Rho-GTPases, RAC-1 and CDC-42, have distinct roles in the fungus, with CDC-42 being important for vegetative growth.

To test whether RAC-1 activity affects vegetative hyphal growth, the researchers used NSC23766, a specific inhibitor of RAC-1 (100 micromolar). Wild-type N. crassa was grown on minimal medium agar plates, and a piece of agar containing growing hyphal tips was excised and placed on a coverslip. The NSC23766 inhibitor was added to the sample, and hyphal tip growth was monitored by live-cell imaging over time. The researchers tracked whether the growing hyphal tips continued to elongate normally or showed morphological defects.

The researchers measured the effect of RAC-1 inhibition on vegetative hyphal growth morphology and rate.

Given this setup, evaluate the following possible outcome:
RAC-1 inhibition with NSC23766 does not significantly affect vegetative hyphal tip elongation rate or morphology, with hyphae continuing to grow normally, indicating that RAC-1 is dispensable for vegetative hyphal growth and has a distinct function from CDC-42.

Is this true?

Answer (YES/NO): YES